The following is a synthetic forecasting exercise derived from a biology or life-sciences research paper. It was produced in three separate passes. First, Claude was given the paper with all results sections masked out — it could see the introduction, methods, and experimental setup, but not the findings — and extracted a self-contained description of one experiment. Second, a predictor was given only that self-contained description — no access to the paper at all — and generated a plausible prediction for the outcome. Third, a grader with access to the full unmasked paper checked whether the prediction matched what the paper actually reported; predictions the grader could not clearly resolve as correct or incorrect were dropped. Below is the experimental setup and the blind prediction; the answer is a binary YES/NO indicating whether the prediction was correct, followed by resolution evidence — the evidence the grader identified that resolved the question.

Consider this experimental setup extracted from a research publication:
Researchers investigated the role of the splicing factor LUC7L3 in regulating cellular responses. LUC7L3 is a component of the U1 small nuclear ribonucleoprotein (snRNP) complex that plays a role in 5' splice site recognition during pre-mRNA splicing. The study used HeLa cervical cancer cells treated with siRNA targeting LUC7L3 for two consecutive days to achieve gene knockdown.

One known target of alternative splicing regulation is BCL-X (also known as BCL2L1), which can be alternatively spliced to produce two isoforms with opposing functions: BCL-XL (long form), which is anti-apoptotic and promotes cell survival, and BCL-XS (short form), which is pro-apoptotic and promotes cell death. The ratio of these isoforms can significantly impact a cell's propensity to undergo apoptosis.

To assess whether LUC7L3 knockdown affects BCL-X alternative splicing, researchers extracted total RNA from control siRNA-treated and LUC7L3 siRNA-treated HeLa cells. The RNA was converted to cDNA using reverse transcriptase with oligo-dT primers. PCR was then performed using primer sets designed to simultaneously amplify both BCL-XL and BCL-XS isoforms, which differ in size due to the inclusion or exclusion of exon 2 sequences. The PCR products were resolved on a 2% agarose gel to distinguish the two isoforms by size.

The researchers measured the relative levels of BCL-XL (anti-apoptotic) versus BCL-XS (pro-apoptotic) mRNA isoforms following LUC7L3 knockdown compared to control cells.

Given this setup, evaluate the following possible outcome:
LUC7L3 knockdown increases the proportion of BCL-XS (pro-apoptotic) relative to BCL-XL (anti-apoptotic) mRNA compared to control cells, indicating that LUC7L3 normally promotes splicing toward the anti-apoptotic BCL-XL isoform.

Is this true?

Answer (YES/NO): NO